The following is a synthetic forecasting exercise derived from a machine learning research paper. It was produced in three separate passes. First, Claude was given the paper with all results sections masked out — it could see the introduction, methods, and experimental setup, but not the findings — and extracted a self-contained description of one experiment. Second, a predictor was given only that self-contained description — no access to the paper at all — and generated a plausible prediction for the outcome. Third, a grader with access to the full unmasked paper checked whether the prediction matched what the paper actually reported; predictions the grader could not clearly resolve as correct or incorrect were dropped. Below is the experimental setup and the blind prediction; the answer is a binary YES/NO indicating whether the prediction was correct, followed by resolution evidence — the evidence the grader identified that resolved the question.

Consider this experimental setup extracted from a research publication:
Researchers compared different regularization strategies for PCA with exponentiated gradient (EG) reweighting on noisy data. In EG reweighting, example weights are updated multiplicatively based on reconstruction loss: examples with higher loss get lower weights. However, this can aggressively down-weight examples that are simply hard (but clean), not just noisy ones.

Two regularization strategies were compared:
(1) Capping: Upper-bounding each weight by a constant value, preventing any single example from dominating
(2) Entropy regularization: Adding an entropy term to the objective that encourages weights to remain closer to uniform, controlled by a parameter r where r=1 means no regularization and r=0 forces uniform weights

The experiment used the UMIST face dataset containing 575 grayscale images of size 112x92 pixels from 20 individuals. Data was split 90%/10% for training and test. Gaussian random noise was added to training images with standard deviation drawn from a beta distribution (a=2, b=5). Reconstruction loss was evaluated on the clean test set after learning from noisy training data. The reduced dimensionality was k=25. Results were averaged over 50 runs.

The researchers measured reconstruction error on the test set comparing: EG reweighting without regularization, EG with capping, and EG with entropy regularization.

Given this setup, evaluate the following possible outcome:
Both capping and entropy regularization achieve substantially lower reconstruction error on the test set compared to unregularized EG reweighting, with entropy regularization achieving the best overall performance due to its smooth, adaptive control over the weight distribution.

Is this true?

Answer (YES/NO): NO